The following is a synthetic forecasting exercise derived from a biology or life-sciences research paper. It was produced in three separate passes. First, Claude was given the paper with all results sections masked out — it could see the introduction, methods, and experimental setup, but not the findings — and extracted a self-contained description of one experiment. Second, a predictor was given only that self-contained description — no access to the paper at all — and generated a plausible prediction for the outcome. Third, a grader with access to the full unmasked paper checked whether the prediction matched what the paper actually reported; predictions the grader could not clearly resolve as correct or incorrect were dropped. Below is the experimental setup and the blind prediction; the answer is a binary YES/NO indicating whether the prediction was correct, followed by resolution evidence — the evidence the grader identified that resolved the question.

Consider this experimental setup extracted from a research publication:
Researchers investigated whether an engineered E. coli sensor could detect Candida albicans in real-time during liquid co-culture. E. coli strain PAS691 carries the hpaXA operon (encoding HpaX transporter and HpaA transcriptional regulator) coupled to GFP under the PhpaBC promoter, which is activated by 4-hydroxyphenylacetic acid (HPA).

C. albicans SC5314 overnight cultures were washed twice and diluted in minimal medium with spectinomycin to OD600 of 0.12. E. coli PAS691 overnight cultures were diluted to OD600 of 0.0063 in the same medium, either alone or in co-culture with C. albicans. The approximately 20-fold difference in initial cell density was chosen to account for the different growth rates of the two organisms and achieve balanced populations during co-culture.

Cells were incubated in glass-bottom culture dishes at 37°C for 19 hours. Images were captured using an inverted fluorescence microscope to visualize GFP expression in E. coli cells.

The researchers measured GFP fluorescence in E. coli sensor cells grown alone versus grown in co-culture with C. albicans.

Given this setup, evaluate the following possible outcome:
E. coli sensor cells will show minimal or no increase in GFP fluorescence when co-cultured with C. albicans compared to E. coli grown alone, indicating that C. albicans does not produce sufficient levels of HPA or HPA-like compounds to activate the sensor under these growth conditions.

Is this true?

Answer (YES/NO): NO